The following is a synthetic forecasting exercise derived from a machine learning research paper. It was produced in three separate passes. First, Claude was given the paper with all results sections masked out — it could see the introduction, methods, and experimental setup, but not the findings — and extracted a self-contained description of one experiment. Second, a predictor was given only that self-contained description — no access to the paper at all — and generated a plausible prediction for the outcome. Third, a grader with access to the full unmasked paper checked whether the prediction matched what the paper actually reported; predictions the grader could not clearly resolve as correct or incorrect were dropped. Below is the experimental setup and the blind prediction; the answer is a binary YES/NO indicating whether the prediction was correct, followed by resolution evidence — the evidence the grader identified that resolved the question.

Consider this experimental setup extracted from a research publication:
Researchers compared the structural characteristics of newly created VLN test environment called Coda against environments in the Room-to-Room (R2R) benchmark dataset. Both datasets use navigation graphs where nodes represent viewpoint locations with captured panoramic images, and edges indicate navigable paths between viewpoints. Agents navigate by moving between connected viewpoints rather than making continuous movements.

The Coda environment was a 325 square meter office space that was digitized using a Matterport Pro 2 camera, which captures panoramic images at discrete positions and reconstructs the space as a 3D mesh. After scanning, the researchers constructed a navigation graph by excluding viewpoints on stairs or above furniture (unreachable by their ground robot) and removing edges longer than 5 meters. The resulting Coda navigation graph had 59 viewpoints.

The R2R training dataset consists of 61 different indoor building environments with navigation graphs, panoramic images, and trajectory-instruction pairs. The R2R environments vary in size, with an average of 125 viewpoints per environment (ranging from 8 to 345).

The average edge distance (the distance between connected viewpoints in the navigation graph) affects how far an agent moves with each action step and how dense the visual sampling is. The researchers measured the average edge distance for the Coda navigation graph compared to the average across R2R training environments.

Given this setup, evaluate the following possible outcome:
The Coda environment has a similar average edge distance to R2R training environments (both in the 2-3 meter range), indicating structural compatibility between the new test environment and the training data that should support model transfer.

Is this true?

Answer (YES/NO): YES